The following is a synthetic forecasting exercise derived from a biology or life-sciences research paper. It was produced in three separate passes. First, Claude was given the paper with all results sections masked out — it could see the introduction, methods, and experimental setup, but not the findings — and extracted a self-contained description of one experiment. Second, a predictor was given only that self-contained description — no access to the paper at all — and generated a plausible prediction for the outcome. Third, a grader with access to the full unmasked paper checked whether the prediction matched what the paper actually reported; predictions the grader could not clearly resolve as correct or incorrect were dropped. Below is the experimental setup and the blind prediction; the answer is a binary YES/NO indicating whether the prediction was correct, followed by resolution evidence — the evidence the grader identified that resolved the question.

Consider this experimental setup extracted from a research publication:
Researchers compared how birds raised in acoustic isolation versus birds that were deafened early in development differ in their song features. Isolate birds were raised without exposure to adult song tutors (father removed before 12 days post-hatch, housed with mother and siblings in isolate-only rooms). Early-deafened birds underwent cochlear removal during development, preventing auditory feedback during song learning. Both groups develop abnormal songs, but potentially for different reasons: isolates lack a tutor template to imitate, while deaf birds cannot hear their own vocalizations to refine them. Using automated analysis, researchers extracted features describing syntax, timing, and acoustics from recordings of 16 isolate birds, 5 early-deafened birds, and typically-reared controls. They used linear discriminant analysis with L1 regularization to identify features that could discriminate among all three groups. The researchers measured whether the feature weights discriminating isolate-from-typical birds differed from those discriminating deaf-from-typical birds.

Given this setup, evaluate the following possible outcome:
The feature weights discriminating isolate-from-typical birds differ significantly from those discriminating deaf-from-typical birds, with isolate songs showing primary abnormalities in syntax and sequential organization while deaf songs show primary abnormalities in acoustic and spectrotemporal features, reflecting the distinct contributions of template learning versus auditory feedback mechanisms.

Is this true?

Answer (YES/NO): YES